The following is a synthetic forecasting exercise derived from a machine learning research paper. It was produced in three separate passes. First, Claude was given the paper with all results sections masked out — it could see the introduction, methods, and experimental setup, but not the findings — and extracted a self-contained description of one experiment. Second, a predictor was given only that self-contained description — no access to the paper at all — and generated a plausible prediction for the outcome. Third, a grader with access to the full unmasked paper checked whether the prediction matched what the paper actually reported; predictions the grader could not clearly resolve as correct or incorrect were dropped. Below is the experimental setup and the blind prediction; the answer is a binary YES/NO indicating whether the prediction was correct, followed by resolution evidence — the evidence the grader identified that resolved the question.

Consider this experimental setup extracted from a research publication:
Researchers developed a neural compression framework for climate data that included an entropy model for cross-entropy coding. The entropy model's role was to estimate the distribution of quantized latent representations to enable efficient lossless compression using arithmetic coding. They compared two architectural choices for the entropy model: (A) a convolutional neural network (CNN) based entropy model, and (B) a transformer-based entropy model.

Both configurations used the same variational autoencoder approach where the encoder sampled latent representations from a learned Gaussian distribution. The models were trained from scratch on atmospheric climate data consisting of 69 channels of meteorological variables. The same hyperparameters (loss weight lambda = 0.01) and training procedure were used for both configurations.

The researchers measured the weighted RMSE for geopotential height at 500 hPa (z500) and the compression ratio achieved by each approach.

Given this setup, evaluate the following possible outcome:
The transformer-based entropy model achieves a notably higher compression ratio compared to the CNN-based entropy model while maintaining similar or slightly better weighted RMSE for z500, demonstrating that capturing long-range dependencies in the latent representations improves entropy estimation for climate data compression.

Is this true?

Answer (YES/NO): NO